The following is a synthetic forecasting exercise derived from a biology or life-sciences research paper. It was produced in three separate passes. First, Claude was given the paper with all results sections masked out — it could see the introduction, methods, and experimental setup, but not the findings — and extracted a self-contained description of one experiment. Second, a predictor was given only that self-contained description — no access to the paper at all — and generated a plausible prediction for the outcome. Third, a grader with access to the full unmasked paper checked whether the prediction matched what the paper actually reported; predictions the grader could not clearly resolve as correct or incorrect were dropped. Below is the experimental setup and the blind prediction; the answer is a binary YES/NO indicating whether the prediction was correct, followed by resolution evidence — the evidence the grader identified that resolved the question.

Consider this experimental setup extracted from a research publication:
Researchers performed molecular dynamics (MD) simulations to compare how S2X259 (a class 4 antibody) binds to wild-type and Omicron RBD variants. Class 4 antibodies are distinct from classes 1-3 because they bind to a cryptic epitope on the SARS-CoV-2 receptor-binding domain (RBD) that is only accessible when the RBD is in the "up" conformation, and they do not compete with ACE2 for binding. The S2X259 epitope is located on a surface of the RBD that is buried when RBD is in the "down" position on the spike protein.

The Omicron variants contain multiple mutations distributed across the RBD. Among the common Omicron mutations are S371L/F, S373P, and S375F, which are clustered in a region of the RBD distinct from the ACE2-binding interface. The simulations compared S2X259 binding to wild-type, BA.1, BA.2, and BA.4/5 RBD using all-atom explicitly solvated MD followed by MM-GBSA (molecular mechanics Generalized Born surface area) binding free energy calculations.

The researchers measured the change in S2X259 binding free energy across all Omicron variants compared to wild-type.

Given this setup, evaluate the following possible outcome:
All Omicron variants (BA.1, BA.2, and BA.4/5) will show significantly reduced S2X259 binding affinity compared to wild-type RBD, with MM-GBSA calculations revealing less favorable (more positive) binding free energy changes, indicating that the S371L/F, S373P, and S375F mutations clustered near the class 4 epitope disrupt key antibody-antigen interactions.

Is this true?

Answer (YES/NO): NO